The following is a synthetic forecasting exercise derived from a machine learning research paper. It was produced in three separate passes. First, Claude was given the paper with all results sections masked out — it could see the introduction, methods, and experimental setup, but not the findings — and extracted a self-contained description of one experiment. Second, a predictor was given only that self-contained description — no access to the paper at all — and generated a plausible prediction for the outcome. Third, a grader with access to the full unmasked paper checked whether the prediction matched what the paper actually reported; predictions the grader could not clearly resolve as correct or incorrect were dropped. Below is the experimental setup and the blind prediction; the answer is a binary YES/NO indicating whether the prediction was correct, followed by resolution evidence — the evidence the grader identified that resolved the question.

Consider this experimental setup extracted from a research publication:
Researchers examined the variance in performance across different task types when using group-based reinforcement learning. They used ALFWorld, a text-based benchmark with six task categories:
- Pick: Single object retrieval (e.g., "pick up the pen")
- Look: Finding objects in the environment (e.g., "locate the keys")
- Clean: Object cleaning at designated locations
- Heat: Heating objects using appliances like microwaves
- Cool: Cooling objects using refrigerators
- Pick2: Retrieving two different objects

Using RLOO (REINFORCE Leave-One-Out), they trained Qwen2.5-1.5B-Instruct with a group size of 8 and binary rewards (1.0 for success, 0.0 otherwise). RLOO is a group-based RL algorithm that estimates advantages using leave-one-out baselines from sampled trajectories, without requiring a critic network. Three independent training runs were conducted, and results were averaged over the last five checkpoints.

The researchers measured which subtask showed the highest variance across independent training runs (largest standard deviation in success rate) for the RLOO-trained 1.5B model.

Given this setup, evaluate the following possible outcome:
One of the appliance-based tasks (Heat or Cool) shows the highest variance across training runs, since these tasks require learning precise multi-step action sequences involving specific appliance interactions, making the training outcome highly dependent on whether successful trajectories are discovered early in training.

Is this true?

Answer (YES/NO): NO